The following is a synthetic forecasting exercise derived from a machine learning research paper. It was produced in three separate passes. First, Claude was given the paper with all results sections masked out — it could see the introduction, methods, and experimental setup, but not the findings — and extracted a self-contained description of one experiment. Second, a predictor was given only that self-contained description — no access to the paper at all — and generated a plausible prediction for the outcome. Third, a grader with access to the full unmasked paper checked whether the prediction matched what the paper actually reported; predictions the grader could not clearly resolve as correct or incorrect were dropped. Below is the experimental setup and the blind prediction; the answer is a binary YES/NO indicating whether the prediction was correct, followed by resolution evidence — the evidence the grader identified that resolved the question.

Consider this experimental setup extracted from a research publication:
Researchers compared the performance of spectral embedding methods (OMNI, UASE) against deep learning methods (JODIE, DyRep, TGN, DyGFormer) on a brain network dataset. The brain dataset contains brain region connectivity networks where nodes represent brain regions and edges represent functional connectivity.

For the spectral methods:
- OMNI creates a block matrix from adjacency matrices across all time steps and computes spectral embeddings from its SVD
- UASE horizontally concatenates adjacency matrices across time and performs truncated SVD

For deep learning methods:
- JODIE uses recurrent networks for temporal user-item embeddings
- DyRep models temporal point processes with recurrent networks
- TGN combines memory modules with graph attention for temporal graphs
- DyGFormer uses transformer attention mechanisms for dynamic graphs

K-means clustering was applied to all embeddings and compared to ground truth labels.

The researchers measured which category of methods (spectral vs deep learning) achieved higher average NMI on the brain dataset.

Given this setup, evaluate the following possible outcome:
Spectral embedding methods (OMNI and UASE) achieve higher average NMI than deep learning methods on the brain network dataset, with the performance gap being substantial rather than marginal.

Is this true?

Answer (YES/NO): YES